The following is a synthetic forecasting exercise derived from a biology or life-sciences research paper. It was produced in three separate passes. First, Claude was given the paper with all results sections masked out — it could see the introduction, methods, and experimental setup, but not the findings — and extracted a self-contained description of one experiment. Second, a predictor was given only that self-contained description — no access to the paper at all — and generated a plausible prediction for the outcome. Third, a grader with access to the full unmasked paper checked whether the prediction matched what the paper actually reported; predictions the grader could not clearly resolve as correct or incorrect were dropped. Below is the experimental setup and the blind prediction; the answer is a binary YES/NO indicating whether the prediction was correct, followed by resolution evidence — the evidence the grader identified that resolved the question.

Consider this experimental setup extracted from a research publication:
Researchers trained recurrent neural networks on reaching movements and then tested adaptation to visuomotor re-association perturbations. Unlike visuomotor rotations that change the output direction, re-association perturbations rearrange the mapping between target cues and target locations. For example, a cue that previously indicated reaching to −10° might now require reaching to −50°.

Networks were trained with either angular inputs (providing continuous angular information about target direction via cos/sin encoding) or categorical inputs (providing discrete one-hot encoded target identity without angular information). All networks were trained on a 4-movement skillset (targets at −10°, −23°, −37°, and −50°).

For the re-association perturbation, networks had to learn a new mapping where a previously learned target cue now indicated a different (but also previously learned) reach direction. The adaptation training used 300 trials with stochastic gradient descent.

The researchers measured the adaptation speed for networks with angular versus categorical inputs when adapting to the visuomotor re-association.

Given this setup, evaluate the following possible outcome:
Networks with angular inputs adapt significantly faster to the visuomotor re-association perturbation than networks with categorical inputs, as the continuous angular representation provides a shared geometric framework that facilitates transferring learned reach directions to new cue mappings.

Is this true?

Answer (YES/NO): NO